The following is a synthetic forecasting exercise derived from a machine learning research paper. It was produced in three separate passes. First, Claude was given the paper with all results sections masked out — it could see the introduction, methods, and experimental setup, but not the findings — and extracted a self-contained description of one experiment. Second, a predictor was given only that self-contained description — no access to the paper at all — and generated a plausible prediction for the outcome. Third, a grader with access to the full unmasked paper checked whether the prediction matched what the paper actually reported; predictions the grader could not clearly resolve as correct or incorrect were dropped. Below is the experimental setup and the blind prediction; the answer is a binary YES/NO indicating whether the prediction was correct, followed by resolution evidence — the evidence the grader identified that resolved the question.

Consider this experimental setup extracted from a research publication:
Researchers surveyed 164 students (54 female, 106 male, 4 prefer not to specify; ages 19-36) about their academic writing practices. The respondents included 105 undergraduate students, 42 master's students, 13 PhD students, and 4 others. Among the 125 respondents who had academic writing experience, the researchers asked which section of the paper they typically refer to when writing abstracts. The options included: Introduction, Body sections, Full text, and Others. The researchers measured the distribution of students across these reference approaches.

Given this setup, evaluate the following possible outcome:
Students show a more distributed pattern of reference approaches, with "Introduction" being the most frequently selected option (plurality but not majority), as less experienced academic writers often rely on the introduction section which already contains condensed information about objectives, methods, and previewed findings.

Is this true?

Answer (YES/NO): NO